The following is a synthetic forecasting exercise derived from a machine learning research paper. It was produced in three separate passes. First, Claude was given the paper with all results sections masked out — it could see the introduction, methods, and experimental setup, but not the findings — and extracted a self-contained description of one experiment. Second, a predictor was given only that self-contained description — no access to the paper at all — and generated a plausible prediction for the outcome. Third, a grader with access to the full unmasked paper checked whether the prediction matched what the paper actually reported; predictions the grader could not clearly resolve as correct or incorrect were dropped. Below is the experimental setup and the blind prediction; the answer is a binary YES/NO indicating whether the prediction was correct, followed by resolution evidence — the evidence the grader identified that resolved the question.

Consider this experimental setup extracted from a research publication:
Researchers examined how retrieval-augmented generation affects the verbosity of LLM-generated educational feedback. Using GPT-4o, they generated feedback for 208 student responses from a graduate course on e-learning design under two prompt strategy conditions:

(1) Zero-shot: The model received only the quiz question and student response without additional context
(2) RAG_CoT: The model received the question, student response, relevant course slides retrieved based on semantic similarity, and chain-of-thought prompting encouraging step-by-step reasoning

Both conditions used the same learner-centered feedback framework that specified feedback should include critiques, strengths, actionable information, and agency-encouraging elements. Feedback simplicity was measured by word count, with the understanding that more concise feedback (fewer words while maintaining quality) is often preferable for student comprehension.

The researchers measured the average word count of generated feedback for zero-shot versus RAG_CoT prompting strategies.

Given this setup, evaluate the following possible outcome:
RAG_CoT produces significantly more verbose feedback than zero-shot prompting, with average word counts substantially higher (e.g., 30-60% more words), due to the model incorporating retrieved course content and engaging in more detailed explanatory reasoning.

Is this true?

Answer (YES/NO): NO